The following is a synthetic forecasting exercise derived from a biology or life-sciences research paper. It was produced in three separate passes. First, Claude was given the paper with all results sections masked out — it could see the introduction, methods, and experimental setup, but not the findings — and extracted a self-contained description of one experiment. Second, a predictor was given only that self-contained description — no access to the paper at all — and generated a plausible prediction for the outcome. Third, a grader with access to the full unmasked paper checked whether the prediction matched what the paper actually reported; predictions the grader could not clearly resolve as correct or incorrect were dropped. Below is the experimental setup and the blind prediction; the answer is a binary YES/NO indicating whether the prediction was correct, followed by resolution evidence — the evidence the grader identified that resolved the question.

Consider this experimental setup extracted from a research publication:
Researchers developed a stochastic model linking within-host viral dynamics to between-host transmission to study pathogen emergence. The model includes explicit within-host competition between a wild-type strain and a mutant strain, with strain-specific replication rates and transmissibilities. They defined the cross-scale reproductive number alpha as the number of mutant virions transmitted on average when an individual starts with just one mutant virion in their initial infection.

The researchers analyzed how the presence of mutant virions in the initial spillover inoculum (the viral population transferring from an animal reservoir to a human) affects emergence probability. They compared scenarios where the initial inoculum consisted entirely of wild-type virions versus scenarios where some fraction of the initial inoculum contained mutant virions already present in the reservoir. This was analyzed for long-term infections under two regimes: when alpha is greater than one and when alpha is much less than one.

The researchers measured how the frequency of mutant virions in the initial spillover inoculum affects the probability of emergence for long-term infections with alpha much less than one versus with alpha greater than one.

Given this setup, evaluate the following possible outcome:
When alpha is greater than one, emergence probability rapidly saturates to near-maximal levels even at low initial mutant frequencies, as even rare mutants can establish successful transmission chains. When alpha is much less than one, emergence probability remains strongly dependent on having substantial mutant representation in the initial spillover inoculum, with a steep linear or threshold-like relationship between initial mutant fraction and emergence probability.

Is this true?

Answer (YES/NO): YES